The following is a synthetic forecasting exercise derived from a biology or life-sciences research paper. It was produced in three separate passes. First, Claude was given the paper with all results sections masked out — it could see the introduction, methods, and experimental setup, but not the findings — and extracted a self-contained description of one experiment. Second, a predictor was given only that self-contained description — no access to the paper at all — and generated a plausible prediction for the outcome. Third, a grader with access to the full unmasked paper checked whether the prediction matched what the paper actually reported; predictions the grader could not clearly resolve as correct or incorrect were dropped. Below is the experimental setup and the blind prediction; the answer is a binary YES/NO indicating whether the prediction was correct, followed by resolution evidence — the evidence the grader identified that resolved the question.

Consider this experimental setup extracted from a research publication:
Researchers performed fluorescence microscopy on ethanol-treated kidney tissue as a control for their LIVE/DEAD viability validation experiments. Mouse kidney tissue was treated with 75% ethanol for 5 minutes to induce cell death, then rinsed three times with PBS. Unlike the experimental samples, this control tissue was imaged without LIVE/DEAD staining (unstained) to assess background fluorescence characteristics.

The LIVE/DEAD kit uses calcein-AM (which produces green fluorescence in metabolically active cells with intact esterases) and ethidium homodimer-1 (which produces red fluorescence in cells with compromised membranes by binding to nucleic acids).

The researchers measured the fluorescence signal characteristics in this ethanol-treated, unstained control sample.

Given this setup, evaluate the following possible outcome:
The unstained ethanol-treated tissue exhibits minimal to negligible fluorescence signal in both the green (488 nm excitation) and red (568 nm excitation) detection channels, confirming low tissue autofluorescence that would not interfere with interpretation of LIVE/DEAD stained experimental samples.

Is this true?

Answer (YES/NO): NO